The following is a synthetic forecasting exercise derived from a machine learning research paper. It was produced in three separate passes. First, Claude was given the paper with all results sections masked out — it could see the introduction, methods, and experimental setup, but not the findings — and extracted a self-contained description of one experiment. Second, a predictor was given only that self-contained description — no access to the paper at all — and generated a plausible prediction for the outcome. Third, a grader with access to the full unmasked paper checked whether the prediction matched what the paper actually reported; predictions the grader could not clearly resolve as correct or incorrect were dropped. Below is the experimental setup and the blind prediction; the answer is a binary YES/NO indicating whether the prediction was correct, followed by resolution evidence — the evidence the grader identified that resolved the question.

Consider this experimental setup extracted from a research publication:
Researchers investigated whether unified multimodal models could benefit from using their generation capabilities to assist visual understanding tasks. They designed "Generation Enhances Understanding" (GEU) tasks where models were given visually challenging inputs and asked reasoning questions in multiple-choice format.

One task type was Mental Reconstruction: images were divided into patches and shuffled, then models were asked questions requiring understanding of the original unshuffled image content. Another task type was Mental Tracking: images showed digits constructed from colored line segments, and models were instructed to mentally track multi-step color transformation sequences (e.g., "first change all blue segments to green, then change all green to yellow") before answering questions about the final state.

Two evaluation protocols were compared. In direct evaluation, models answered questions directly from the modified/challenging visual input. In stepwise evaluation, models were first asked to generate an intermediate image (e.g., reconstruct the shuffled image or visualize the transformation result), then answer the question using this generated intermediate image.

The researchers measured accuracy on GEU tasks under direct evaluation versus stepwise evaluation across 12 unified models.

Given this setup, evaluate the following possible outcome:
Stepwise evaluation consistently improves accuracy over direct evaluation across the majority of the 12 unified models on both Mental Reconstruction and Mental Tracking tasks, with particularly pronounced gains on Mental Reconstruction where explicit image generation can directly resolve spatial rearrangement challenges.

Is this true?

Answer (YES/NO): NO